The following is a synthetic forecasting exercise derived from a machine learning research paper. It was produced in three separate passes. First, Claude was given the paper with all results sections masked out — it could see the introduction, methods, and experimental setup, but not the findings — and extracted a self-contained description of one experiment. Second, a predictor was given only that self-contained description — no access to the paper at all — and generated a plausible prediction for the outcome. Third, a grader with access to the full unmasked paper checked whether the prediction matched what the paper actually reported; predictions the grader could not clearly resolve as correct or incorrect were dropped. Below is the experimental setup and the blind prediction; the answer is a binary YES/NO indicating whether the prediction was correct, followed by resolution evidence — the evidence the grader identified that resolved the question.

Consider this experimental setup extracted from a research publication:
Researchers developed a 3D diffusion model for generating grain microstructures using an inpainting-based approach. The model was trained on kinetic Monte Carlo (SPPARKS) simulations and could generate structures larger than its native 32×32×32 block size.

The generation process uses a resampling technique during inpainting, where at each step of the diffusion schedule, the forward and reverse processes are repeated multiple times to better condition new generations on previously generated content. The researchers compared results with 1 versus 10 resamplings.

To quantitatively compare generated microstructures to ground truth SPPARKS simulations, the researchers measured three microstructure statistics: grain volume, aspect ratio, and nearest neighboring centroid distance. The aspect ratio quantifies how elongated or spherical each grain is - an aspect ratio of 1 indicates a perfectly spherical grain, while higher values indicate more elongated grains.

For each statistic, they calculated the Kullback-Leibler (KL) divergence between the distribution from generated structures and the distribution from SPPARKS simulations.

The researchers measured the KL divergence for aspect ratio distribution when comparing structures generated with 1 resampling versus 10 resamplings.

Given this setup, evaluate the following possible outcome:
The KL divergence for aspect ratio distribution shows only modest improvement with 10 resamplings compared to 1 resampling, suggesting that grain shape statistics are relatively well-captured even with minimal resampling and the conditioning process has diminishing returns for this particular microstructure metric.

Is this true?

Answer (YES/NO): NO